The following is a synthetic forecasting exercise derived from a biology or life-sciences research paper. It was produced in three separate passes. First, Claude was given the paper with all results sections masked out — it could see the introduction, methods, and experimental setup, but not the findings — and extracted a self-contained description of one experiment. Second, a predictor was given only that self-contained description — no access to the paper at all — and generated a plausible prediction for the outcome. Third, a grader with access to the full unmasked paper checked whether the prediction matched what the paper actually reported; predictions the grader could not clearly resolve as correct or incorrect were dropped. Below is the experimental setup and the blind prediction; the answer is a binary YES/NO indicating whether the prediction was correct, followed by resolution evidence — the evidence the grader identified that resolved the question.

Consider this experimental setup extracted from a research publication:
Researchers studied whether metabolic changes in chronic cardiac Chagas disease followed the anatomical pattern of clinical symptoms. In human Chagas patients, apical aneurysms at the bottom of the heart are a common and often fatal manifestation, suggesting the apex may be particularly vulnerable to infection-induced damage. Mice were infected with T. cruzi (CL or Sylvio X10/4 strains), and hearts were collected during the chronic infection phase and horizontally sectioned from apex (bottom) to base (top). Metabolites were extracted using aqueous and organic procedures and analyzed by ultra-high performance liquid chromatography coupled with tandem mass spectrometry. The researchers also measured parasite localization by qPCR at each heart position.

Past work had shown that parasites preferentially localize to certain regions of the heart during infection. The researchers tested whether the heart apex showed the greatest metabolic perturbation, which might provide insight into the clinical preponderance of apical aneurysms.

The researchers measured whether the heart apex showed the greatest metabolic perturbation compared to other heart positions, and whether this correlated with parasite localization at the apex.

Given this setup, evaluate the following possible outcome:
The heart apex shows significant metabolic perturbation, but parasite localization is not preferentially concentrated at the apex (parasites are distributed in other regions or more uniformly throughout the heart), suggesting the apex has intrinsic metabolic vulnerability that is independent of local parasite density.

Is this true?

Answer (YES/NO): NO